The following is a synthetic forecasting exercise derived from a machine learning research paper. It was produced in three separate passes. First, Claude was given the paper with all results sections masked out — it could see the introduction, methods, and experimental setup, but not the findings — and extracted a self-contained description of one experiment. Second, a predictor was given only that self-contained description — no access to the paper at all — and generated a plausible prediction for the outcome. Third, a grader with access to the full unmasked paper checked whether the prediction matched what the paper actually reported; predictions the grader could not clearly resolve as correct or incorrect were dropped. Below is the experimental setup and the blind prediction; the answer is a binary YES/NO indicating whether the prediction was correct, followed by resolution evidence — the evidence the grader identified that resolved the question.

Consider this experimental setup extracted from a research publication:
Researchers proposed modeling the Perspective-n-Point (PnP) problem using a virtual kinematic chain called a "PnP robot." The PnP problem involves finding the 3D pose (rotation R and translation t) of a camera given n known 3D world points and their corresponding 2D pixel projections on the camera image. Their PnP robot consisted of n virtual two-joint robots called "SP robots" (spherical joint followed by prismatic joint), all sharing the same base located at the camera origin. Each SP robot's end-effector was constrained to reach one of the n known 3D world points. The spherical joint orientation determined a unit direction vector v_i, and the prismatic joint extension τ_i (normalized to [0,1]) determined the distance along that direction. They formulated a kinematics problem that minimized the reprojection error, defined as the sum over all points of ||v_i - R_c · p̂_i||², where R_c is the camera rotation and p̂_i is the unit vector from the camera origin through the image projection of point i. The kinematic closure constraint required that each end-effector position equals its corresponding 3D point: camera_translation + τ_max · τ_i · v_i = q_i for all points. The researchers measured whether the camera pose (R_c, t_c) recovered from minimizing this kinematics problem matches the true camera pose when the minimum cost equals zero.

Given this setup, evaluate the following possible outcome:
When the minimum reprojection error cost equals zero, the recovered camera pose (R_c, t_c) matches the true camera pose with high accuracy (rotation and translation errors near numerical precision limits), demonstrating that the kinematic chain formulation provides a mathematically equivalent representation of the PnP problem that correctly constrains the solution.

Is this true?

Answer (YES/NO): NO